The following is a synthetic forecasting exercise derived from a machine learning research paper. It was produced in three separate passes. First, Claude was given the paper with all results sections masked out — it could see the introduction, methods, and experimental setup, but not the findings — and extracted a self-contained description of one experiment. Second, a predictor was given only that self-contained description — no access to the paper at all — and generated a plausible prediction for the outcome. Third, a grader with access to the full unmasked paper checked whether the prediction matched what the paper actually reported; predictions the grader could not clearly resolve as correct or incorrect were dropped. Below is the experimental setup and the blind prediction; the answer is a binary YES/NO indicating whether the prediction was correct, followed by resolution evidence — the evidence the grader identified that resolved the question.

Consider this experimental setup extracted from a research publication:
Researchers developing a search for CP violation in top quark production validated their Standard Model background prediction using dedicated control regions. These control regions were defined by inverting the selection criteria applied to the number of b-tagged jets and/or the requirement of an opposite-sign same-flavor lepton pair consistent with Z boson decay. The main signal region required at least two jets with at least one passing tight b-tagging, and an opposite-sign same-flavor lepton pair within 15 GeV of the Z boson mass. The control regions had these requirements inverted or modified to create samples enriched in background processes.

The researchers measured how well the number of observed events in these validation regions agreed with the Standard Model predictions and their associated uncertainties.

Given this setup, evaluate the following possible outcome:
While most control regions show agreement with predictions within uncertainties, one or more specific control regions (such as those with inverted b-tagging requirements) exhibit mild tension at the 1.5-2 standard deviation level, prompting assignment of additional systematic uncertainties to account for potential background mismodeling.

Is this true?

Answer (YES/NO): NO